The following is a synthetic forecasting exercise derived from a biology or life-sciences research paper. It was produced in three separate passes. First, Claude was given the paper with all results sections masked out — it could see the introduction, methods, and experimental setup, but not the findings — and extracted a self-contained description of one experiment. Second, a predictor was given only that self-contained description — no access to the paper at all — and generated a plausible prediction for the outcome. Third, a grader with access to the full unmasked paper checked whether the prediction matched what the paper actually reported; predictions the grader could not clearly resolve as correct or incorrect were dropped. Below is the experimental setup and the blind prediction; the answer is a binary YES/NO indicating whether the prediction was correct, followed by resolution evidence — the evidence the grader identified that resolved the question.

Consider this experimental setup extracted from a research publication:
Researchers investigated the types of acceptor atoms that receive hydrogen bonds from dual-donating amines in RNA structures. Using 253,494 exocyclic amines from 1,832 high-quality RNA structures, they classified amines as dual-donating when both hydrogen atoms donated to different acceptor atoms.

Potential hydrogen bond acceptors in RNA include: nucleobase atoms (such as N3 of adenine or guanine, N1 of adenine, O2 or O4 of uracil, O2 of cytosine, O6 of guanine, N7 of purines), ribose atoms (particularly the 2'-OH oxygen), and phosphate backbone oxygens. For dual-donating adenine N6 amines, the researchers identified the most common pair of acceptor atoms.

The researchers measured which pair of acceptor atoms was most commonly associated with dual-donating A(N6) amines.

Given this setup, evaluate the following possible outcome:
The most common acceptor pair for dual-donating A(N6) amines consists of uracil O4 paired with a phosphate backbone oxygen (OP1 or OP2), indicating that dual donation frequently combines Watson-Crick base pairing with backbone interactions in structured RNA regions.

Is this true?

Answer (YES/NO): NO